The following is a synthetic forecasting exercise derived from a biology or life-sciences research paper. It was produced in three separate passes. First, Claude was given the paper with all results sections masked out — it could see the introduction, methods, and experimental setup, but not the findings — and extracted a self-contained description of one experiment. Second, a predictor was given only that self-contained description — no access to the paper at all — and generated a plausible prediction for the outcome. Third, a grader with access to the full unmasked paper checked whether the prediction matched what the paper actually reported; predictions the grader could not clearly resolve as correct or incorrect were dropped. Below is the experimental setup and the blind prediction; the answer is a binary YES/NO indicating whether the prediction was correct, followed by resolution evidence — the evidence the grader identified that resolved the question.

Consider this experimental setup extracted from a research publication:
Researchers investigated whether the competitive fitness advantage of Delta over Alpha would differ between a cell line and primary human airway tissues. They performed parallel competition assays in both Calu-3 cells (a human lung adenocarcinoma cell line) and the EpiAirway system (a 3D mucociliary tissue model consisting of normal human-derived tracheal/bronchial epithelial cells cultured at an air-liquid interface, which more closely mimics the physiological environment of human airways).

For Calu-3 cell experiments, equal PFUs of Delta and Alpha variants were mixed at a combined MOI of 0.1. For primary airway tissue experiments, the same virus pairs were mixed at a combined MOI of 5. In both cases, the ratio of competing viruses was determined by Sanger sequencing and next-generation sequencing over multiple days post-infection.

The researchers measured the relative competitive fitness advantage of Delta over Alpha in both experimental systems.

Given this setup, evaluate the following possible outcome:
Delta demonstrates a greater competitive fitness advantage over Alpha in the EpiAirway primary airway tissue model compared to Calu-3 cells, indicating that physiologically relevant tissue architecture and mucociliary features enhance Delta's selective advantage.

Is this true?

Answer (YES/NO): NO